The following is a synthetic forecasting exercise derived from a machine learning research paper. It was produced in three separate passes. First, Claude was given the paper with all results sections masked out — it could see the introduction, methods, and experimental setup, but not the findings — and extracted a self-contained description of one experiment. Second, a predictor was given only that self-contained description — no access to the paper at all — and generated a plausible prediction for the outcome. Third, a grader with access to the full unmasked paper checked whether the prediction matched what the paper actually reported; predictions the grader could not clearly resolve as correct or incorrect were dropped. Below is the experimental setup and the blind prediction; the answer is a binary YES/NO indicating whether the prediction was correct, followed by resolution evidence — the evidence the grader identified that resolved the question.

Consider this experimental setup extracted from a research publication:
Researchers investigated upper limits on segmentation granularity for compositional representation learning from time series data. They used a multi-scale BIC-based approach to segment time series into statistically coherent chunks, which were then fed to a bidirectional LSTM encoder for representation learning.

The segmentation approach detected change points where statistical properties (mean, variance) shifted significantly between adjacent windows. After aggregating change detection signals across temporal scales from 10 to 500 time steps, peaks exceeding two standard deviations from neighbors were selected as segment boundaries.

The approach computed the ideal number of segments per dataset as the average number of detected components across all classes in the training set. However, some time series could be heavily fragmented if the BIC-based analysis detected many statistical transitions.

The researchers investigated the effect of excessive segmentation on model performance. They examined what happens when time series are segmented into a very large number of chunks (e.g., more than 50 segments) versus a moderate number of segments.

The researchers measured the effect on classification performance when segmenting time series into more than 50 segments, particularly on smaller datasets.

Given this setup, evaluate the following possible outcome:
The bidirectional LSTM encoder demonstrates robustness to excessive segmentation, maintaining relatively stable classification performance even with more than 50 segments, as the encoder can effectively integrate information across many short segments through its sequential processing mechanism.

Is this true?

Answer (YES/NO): NO